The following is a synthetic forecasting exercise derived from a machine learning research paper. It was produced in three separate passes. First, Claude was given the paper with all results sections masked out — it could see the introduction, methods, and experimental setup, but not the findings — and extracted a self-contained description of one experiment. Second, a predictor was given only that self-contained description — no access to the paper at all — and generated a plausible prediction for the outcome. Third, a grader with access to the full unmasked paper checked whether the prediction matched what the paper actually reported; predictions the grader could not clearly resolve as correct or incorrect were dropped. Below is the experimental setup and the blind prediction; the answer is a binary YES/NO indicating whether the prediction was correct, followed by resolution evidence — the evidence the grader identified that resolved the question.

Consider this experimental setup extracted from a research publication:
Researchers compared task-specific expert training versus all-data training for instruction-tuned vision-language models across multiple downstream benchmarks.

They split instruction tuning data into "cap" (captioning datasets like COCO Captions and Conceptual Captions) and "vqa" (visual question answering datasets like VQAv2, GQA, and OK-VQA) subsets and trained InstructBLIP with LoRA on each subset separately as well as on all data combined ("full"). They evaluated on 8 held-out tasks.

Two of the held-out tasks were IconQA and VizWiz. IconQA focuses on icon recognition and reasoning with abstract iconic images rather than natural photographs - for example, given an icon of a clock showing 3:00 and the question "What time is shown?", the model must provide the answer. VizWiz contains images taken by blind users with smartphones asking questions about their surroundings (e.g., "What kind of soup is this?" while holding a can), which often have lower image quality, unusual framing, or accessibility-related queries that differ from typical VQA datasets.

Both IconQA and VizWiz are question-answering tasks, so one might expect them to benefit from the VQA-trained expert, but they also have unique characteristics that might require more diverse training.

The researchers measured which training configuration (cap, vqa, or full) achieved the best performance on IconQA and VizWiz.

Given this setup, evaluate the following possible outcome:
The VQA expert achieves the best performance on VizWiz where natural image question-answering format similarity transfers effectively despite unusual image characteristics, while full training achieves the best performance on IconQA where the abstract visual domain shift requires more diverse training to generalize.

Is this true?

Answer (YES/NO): NO